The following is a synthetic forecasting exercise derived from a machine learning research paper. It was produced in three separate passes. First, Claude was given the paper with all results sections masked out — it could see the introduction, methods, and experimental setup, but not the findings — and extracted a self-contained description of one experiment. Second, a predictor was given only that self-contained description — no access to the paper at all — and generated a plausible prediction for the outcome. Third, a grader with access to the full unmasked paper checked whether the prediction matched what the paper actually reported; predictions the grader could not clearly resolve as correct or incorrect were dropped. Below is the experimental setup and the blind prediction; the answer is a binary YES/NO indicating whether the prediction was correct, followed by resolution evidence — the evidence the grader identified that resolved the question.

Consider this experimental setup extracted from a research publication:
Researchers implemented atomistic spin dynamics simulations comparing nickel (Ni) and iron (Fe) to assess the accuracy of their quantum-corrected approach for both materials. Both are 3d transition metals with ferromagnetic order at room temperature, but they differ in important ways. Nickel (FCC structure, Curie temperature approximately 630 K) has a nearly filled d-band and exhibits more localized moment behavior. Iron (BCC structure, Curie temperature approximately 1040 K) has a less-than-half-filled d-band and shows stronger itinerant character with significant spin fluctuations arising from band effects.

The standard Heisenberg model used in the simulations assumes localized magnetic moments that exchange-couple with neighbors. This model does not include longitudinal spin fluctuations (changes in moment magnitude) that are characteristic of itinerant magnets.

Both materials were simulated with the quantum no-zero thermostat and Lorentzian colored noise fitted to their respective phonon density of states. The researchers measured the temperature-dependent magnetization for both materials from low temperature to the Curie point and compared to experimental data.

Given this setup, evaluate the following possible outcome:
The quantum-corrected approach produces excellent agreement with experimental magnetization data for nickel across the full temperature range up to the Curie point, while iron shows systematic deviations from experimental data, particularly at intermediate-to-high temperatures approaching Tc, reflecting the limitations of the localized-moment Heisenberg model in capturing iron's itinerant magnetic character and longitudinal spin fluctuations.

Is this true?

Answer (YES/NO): YES